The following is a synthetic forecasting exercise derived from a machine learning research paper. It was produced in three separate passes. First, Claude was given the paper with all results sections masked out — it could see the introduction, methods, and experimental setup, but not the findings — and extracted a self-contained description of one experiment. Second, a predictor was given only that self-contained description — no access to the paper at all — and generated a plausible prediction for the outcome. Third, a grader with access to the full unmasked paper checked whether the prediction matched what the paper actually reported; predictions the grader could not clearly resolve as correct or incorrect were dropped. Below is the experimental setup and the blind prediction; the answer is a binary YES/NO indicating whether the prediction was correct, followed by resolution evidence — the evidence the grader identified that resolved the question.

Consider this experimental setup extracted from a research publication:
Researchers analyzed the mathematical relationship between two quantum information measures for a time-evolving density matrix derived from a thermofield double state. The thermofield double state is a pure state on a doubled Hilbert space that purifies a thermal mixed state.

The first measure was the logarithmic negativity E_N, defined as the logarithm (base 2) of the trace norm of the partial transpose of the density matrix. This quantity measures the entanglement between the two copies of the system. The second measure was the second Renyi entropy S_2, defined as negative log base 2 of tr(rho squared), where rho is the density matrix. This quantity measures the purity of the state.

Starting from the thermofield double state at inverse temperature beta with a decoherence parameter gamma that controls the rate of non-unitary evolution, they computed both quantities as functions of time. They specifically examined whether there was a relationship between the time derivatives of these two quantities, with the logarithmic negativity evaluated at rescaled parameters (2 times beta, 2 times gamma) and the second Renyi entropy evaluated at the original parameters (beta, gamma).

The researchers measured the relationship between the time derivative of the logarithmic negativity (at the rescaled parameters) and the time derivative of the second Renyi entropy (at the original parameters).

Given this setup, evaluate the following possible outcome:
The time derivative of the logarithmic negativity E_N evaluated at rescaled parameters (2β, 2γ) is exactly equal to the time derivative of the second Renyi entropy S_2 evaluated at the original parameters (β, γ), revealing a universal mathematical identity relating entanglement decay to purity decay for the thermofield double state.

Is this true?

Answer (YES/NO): NO